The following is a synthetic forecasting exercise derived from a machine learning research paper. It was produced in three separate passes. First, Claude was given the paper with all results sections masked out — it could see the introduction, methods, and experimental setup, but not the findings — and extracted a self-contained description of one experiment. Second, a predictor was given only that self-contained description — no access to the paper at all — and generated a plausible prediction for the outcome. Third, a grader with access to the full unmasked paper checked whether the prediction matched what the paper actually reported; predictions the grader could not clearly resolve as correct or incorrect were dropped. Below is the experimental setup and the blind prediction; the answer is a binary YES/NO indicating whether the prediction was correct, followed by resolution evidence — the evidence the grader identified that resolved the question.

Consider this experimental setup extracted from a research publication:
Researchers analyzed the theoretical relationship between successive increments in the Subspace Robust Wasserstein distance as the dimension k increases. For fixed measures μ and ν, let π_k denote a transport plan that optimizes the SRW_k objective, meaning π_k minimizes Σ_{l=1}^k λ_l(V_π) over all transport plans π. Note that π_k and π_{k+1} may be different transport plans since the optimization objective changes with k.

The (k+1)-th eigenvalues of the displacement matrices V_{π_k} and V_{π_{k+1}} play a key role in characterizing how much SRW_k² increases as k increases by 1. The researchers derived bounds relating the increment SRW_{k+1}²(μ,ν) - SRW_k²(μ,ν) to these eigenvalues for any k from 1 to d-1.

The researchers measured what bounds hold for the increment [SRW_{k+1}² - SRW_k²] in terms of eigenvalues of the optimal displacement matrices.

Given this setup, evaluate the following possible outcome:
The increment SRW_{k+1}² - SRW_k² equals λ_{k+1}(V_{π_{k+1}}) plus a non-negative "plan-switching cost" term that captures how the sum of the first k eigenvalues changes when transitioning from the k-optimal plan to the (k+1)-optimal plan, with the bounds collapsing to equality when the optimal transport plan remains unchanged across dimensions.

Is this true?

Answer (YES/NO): NO